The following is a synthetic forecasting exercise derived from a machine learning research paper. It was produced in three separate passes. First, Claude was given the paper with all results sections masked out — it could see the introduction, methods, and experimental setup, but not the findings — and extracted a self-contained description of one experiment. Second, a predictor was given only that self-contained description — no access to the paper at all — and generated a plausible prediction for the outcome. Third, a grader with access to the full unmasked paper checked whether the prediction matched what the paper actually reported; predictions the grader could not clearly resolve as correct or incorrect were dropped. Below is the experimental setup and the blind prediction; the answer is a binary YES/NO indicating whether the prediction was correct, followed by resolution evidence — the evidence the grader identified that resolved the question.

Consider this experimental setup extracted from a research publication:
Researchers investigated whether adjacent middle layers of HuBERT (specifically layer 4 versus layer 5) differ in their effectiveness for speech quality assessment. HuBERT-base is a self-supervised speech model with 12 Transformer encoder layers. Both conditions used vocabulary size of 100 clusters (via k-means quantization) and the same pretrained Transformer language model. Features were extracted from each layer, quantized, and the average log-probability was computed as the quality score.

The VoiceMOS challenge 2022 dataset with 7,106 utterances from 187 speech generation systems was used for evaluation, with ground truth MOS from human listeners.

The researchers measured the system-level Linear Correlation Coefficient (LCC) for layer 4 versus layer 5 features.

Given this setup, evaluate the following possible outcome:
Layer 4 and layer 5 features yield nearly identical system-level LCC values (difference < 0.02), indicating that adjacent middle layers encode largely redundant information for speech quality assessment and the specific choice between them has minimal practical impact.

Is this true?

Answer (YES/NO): NO